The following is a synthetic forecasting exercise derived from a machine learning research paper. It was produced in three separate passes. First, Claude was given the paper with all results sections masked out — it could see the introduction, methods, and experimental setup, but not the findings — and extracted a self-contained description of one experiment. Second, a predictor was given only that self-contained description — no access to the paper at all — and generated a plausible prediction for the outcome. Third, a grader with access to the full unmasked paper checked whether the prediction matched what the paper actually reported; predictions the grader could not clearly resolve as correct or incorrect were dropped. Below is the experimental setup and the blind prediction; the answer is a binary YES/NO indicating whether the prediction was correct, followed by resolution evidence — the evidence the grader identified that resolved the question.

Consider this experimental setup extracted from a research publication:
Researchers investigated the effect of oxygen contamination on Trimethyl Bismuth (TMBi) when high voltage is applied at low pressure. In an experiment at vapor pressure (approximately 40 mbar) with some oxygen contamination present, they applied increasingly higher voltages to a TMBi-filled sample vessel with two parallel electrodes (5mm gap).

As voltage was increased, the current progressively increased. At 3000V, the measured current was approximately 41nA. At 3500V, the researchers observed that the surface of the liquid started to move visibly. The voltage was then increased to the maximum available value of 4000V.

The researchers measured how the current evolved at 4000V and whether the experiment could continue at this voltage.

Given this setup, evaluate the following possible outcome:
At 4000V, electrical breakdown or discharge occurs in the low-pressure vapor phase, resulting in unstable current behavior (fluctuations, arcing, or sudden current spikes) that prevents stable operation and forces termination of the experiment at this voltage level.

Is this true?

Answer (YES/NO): NO